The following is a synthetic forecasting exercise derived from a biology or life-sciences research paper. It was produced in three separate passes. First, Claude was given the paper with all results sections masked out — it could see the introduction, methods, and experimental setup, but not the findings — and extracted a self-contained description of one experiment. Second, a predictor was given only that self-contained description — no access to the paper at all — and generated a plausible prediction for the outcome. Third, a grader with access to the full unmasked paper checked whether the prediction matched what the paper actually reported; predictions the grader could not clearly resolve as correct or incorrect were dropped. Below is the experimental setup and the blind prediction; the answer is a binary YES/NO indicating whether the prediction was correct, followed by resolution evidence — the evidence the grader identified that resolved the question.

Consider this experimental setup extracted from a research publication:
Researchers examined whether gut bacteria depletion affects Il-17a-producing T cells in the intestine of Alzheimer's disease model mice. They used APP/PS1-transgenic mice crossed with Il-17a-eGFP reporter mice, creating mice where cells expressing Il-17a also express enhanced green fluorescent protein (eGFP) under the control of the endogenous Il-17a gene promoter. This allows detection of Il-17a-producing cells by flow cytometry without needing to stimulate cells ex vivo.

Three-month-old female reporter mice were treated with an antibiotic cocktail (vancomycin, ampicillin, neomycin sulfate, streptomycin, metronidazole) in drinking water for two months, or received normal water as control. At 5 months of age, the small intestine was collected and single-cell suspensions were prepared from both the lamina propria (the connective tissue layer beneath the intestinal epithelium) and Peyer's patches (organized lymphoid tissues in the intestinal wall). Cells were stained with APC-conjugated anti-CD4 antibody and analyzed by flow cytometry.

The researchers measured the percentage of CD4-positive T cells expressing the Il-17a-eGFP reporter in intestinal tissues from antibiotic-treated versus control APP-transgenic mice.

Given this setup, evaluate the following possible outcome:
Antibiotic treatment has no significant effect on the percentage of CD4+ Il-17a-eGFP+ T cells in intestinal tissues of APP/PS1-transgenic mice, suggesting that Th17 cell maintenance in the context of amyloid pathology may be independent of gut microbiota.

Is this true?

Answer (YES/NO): NO